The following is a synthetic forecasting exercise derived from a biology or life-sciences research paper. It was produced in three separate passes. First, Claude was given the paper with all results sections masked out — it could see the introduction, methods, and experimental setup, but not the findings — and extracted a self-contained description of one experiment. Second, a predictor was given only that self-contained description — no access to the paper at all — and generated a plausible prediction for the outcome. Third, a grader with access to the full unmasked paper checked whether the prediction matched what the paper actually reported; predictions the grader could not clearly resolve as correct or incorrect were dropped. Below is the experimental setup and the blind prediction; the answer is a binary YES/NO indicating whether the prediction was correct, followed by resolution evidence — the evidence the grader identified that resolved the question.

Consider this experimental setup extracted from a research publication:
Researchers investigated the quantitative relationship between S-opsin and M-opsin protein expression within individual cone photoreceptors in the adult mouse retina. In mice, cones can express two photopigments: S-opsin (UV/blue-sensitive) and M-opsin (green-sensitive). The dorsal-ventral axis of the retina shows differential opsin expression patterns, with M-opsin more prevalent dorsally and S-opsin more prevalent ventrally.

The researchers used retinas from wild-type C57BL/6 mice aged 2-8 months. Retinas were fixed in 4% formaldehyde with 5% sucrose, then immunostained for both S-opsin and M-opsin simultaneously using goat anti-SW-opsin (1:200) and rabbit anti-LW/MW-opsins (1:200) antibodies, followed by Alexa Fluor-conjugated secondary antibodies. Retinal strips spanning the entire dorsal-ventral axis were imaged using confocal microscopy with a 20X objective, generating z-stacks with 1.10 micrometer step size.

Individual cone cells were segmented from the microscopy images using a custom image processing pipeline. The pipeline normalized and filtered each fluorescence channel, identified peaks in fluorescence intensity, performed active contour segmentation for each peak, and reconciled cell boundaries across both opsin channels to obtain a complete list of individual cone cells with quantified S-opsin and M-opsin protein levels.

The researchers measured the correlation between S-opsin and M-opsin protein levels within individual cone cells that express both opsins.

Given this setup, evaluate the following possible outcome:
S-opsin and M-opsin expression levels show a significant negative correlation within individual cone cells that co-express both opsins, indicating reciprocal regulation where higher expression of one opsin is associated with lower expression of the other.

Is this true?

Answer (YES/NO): YES